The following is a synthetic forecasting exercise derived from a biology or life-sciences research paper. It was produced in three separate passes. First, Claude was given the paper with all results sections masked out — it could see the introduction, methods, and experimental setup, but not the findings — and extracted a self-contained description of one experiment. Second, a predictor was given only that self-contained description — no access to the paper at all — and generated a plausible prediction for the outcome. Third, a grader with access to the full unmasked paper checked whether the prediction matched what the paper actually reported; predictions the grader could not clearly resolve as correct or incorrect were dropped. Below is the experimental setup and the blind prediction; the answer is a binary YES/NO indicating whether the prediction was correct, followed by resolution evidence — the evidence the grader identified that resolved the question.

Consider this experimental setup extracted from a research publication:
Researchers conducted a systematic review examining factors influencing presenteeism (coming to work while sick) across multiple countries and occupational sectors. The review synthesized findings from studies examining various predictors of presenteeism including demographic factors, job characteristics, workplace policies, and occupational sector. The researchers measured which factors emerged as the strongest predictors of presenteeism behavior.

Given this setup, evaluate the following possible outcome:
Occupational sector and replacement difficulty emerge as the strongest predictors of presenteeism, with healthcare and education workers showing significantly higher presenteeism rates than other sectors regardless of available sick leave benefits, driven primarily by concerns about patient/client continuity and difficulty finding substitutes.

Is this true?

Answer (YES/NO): NO